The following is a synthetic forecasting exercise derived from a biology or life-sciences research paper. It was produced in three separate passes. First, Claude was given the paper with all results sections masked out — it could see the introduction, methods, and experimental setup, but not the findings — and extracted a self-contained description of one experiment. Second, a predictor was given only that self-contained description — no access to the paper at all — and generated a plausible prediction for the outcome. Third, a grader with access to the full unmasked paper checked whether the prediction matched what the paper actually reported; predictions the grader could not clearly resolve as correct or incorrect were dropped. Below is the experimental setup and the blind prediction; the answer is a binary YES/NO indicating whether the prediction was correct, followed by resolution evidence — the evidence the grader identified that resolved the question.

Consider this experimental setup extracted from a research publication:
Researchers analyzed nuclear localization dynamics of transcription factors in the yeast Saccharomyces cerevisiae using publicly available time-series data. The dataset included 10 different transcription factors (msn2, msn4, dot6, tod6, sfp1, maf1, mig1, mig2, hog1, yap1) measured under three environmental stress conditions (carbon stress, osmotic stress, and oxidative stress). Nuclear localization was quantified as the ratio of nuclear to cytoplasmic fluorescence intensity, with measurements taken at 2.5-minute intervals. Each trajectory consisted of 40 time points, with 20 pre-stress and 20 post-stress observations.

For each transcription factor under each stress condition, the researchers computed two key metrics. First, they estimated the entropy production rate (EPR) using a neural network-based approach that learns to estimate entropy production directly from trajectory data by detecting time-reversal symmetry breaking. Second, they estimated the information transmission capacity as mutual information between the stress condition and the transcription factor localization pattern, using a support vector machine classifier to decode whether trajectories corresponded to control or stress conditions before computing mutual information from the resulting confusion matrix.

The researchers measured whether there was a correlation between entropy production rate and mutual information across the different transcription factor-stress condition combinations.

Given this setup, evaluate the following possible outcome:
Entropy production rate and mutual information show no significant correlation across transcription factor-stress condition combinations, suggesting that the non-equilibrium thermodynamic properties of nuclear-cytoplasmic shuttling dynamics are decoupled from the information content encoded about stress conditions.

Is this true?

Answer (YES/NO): NO